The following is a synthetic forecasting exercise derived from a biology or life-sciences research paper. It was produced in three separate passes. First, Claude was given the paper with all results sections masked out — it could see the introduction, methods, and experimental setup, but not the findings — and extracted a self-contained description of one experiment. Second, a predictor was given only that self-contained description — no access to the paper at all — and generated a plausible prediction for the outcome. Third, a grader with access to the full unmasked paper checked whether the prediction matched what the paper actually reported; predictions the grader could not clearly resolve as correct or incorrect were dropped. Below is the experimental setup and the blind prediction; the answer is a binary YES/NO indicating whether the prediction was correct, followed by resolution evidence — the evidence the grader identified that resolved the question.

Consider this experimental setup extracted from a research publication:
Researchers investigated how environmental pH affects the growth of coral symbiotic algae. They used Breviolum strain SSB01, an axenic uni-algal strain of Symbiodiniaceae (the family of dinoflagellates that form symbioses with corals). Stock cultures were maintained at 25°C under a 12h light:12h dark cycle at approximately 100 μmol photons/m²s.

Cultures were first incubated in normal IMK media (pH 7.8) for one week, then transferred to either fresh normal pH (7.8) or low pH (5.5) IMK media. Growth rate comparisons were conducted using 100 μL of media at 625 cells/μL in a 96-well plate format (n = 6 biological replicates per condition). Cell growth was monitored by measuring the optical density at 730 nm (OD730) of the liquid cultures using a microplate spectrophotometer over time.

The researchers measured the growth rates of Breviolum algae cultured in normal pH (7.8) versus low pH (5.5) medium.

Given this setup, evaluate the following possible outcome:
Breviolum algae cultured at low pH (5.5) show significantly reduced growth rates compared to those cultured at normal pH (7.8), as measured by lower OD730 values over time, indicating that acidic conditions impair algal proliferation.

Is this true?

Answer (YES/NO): YES